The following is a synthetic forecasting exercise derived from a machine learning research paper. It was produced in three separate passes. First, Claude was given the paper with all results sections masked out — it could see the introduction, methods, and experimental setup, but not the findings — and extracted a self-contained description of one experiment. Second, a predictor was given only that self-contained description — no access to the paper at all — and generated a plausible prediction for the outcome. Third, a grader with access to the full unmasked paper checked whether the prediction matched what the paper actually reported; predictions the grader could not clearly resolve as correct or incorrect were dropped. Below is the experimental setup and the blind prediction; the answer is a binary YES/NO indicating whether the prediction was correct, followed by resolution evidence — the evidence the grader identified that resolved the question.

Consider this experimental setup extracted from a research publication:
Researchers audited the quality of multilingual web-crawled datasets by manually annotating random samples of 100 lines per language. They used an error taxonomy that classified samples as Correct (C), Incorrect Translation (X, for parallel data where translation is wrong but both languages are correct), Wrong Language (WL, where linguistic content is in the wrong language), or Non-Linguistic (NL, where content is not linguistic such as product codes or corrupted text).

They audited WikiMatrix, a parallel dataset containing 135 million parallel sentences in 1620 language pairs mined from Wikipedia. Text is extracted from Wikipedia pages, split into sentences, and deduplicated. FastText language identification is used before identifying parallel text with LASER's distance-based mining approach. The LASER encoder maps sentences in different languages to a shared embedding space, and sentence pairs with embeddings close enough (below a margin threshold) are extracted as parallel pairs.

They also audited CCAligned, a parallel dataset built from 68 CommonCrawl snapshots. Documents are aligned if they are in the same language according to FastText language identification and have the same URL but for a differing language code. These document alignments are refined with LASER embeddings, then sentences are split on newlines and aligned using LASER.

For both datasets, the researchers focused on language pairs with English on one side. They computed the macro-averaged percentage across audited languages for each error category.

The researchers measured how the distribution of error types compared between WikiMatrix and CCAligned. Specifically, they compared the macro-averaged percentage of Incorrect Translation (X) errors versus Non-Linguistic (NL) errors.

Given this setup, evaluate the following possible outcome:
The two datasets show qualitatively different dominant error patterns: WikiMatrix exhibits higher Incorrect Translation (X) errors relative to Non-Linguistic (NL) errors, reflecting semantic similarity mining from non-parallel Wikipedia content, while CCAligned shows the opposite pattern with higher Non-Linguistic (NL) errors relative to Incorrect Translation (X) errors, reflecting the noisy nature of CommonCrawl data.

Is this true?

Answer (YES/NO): YES